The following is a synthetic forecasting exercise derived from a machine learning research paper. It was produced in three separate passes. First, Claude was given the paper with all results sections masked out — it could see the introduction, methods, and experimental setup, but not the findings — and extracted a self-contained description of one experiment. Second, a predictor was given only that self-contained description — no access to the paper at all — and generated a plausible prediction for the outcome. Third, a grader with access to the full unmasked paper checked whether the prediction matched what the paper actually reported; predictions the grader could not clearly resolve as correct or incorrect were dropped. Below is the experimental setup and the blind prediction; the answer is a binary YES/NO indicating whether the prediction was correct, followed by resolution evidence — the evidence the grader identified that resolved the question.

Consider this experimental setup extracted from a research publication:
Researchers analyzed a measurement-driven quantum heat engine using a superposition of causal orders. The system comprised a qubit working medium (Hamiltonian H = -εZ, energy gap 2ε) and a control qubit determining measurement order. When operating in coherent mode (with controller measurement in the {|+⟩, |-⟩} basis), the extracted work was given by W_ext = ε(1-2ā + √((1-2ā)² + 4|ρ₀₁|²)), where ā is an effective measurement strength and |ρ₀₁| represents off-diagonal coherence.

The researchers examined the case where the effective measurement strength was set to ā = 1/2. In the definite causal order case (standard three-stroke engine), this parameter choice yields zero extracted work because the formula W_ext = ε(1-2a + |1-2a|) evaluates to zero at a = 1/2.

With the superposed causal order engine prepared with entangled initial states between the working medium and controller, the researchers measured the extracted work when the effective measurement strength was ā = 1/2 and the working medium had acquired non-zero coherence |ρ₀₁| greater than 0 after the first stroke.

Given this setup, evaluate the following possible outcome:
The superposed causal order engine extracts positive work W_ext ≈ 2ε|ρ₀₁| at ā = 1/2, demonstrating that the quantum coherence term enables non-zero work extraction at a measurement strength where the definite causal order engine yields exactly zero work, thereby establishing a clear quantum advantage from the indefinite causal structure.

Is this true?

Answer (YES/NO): YES